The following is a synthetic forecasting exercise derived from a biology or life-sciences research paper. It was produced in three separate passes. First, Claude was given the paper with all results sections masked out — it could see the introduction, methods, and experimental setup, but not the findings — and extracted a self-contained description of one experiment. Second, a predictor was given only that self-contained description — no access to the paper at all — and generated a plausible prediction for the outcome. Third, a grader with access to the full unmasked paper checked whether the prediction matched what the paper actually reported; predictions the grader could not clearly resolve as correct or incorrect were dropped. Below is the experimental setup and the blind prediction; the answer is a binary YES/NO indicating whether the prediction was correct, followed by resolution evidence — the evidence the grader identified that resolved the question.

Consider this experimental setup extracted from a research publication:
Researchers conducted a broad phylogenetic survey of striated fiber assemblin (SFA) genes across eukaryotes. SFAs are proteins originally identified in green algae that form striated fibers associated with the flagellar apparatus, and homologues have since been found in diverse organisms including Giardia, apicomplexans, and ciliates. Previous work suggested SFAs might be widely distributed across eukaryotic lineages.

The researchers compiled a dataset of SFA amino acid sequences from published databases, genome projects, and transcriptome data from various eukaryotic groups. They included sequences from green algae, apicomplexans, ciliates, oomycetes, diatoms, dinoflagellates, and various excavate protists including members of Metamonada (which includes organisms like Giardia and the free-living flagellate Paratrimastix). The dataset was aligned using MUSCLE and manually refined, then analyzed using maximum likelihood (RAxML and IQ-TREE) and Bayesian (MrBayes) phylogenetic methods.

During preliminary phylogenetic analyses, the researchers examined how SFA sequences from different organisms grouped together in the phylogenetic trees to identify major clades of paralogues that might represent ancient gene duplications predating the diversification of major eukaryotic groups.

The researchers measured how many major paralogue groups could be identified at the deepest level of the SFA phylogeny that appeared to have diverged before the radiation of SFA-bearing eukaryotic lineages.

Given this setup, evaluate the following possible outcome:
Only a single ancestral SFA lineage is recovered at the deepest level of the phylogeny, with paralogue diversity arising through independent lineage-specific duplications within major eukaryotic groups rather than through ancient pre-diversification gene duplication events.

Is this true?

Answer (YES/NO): NO